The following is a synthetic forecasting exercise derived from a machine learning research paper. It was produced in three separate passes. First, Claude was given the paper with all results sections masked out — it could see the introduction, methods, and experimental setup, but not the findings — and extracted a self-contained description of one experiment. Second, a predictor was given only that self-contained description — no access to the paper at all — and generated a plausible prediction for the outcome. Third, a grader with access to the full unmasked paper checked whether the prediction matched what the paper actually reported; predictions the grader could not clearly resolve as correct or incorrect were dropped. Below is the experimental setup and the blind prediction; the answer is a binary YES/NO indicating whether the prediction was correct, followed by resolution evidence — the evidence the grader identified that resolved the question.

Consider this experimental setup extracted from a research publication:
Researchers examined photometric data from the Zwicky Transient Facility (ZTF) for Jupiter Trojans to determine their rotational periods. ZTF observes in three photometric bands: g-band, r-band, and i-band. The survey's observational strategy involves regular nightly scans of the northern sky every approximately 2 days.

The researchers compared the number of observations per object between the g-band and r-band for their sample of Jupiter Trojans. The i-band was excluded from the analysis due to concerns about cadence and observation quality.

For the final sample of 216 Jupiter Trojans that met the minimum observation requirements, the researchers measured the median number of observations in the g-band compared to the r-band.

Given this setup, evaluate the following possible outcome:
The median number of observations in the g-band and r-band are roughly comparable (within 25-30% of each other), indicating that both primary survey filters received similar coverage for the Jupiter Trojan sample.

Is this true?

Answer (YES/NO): NO